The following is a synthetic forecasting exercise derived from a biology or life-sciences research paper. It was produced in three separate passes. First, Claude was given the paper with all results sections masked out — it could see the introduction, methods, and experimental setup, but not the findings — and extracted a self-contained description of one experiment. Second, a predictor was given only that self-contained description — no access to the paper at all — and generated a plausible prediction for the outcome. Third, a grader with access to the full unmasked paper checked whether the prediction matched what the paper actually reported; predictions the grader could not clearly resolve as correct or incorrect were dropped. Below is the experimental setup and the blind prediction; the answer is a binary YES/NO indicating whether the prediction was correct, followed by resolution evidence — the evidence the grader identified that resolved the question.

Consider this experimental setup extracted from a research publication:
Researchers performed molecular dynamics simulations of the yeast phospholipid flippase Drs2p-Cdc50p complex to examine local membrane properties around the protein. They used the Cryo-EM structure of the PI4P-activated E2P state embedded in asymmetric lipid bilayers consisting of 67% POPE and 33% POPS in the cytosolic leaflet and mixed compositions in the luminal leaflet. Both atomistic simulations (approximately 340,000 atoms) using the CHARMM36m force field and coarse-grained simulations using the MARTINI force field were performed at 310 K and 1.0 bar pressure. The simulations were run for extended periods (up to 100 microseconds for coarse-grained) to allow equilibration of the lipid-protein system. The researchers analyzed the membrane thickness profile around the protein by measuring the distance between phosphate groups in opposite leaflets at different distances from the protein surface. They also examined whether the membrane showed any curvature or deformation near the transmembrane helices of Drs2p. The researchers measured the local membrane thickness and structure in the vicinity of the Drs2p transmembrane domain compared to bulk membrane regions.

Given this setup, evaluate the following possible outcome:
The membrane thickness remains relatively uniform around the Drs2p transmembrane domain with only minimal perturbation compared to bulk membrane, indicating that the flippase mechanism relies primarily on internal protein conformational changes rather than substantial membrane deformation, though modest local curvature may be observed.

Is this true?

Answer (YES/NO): NO